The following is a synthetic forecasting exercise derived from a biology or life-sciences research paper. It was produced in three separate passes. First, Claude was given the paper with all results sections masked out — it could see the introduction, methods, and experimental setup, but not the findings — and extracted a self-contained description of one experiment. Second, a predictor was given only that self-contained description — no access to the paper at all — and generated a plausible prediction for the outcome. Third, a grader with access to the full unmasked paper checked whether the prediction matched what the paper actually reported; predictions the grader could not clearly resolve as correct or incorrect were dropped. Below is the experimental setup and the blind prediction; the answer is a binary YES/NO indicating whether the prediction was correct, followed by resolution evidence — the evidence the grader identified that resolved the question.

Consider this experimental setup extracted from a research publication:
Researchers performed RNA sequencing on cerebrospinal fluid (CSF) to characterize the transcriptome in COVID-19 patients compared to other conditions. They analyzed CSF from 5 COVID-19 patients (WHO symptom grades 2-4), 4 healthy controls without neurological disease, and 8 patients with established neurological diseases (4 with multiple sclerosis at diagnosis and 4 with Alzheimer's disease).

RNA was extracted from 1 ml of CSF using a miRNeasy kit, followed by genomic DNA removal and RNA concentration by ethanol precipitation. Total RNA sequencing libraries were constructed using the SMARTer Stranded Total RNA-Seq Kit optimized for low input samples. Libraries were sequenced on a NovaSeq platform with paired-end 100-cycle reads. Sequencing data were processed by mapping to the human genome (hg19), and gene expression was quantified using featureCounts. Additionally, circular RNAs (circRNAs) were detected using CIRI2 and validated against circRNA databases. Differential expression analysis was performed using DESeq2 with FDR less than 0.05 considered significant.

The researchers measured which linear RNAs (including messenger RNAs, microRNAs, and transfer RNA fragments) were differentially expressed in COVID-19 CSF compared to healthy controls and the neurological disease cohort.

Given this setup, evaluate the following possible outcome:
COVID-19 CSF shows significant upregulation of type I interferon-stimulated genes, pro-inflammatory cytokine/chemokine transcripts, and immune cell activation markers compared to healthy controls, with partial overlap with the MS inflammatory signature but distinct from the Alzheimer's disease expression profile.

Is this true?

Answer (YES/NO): NO